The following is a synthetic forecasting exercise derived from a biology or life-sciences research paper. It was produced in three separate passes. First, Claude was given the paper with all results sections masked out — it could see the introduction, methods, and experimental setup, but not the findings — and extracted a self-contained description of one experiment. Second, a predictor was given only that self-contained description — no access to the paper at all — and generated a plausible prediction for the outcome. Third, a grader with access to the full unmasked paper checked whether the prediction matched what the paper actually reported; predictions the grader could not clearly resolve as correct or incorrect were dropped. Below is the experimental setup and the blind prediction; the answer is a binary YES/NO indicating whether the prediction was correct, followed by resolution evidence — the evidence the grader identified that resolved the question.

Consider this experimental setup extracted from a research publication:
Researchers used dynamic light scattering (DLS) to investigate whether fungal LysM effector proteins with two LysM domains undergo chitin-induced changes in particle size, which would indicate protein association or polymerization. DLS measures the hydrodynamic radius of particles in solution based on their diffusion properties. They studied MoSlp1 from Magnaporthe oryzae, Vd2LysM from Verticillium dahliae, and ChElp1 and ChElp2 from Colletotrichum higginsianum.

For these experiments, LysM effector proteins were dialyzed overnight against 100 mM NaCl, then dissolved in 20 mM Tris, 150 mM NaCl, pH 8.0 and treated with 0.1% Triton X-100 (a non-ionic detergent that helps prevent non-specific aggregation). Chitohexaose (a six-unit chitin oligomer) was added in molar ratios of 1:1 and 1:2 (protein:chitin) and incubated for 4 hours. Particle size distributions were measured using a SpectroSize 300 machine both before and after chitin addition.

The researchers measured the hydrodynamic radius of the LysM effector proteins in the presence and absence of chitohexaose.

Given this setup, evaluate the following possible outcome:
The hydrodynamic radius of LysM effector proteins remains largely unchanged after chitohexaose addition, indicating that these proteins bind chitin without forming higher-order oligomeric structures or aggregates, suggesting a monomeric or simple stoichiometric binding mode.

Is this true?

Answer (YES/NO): NO